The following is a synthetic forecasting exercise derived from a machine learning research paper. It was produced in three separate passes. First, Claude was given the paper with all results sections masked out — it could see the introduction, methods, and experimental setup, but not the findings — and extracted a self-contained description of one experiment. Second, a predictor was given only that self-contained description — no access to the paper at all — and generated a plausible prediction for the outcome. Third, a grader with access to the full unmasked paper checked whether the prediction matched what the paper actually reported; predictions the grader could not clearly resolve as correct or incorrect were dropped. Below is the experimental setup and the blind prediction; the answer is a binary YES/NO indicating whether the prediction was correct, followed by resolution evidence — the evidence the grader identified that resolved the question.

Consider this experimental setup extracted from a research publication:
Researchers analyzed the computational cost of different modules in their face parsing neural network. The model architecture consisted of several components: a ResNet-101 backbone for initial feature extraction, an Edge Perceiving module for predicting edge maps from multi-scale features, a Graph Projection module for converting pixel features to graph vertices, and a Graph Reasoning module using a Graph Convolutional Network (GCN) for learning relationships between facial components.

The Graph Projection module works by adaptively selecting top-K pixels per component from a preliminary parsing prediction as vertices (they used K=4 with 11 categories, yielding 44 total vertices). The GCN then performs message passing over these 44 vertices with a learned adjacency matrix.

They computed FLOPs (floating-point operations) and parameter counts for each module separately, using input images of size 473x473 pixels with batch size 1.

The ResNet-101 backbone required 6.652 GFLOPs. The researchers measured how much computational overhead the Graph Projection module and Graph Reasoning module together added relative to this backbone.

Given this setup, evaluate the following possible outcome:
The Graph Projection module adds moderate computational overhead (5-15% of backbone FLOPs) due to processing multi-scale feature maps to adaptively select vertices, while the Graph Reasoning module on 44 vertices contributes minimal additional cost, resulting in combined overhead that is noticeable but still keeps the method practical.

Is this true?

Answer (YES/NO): YES